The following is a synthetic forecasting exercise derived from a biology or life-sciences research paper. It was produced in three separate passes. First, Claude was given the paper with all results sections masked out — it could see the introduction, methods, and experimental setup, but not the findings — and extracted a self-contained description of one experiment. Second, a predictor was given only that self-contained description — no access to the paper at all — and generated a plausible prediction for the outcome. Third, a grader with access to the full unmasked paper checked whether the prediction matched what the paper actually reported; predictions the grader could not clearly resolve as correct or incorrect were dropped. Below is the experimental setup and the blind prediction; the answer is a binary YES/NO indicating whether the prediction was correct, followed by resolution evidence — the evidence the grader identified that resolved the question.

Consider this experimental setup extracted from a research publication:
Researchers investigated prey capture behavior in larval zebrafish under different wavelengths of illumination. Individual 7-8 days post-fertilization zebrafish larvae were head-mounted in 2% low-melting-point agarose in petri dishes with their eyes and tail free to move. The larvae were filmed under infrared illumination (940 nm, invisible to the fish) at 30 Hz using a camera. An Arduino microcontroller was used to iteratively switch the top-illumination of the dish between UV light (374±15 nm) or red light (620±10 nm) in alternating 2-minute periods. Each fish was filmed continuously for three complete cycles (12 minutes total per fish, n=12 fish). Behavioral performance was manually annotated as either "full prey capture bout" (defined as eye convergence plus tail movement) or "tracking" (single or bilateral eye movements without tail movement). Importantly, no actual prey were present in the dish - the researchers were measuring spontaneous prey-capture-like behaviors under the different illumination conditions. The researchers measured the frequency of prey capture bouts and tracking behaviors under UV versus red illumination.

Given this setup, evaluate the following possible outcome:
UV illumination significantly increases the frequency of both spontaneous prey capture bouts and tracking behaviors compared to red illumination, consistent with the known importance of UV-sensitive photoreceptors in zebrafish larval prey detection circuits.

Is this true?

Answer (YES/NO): NO